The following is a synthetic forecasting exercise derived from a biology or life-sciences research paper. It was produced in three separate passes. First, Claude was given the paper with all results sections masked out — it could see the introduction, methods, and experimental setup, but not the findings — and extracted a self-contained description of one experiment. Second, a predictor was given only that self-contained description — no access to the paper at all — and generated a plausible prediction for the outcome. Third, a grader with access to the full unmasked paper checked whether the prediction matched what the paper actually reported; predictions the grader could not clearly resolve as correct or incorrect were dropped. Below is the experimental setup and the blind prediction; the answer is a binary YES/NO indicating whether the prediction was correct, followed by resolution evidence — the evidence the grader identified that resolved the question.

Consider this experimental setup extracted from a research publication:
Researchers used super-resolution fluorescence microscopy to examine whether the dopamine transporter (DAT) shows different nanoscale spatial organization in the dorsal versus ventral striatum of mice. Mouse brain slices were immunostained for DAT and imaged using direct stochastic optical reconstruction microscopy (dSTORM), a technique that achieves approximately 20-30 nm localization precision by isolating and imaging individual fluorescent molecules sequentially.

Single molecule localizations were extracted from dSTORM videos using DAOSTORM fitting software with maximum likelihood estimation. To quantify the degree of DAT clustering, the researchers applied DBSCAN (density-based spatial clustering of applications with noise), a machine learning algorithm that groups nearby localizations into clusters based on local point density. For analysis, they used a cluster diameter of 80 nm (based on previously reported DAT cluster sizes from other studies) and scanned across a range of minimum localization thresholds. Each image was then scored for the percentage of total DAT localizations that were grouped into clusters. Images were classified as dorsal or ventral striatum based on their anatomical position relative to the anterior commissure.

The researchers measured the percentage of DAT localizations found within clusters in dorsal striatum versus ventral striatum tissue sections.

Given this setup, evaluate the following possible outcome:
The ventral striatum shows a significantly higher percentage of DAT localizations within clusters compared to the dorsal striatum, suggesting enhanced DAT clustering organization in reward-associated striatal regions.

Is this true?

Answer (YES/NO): YES